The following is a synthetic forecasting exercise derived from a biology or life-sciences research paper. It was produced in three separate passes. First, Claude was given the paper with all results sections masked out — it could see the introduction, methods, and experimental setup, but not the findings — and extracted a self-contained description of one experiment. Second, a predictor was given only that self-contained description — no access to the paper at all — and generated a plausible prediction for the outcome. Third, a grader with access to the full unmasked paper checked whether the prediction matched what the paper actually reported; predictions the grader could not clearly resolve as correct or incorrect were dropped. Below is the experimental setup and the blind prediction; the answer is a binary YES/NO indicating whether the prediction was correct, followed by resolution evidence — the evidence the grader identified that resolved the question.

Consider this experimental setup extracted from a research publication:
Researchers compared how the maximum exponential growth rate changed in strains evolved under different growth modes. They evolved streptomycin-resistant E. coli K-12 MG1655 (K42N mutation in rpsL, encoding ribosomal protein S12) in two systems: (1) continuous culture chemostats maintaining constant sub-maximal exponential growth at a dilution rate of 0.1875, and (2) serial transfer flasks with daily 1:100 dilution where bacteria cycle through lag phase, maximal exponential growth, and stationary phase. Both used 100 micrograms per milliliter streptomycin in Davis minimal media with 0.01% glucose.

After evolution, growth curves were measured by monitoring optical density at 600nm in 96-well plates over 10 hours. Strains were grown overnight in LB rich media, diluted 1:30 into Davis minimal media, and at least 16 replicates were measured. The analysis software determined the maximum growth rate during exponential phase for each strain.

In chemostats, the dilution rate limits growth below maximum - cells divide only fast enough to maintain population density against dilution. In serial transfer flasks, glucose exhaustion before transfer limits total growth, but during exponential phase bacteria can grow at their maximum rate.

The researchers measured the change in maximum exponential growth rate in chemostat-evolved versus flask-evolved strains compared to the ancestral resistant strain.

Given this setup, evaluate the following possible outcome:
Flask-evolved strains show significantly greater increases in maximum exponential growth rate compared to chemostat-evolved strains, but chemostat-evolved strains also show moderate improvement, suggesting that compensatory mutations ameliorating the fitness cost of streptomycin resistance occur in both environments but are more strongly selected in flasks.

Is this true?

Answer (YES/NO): NO